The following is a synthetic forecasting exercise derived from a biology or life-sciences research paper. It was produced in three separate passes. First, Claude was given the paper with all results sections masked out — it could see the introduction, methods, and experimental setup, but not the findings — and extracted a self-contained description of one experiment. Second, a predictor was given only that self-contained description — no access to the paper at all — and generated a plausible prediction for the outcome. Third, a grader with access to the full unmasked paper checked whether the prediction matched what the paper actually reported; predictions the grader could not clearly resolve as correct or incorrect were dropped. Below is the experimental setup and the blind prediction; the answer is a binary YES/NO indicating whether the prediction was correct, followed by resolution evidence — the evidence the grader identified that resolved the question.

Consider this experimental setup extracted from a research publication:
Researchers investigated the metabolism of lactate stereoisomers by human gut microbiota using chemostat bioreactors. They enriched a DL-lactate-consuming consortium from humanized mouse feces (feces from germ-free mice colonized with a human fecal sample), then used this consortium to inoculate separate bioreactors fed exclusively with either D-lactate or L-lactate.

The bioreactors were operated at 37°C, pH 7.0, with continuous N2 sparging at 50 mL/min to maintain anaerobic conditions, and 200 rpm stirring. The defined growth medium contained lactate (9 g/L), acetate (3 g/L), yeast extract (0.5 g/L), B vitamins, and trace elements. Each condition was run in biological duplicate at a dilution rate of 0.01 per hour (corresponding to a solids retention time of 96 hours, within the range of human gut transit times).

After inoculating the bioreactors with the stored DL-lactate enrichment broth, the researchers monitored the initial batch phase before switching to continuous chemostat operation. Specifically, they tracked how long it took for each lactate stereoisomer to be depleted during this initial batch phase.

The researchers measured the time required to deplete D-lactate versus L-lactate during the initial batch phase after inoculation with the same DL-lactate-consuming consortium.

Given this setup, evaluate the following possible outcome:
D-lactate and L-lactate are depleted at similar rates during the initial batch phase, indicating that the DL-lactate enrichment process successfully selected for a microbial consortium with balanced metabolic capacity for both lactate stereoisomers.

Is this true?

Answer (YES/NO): NO